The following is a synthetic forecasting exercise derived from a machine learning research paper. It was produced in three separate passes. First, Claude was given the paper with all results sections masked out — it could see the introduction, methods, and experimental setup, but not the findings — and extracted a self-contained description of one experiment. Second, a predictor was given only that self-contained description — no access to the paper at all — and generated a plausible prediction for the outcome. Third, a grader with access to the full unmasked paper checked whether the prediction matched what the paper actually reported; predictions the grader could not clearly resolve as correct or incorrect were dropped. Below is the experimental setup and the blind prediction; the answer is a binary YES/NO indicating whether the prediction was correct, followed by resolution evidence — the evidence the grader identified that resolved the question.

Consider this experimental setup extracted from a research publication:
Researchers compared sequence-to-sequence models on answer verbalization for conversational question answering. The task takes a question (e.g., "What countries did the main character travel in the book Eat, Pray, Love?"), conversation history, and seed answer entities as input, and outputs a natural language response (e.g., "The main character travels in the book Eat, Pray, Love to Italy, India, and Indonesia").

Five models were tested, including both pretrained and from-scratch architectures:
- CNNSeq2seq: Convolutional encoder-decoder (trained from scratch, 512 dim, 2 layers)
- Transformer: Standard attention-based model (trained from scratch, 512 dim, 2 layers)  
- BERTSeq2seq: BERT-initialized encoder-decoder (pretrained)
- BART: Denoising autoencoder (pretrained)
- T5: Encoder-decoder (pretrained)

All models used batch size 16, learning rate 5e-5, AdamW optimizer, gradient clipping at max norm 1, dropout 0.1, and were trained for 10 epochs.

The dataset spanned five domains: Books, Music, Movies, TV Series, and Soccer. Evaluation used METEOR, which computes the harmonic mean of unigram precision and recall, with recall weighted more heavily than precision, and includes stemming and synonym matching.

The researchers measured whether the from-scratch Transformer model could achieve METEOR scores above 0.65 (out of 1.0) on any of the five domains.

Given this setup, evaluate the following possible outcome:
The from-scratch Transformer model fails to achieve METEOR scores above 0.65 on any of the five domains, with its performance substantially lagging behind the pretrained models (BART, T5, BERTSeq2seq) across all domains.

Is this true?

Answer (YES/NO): NO